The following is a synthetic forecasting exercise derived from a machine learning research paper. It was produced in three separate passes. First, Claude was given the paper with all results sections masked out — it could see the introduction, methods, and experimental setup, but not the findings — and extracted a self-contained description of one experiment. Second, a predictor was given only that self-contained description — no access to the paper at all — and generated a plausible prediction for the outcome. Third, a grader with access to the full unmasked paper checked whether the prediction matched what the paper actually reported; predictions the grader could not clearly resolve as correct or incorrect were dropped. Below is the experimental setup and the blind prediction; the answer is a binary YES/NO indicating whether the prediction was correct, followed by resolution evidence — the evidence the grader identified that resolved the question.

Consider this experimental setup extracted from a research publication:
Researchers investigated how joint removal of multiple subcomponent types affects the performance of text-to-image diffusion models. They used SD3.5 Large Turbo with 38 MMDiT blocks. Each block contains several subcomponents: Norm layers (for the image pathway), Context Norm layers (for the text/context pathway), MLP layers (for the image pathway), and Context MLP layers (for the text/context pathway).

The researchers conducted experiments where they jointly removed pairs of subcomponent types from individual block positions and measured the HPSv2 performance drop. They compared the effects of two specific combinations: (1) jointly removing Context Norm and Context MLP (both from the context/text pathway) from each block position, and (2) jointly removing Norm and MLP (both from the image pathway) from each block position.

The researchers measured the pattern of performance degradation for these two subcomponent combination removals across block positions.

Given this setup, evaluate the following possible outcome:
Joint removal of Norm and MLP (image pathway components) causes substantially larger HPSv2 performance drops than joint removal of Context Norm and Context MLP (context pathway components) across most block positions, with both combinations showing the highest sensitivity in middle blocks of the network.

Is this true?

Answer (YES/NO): NO